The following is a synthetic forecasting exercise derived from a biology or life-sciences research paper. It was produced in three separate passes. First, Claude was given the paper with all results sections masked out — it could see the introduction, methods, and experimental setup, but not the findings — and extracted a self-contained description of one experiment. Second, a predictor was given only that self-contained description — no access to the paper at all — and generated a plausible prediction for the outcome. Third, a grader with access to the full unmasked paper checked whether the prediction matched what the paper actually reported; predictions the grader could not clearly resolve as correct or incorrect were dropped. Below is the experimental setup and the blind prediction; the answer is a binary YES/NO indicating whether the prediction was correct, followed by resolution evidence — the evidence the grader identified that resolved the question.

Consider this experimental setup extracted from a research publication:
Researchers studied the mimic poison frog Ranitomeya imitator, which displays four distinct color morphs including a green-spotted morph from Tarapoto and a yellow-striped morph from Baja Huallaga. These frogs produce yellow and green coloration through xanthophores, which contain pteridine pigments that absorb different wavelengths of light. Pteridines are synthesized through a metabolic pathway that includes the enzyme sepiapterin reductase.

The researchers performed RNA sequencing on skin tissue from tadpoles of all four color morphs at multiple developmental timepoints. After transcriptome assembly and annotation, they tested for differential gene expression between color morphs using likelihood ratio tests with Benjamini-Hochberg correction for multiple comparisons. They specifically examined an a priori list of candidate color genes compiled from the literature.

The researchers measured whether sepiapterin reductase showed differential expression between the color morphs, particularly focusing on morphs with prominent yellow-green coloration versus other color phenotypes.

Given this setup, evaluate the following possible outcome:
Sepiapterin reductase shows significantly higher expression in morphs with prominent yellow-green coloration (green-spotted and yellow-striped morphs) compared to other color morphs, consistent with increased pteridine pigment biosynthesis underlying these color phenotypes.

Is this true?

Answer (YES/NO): YES